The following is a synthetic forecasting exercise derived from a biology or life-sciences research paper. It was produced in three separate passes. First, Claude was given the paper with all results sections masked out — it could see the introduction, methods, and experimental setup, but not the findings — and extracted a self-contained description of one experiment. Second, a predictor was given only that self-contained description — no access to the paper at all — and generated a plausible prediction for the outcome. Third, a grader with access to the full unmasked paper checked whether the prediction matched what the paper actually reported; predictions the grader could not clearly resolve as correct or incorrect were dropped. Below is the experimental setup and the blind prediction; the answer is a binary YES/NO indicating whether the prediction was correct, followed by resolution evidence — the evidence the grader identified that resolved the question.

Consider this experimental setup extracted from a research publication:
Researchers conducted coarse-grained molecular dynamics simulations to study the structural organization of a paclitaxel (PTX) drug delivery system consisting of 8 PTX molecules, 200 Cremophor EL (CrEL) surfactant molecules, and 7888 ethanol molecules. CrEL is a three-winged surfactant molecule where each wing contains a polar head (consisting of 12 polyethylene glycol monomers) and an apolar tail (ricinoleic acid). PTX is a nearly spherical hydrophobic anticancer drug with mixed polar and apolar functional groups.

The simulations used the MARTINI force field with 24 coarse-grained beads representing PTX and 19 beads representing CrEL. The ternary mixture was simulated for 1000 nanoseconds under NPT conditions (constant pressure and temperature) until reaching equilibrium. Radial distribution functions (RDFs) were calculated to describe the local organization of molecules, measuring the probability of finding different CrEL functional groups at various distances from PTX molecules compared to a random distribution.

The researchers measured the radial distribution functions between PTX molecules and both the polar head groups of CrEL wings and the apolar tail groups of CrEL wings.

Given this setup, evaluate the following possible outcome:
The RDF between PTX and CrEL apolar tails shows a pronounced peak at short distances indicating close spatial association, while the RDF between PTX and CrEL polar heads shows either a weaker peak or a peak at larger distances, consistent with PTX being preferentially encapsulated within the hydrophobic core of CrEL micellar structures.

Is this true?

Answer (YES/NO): YES